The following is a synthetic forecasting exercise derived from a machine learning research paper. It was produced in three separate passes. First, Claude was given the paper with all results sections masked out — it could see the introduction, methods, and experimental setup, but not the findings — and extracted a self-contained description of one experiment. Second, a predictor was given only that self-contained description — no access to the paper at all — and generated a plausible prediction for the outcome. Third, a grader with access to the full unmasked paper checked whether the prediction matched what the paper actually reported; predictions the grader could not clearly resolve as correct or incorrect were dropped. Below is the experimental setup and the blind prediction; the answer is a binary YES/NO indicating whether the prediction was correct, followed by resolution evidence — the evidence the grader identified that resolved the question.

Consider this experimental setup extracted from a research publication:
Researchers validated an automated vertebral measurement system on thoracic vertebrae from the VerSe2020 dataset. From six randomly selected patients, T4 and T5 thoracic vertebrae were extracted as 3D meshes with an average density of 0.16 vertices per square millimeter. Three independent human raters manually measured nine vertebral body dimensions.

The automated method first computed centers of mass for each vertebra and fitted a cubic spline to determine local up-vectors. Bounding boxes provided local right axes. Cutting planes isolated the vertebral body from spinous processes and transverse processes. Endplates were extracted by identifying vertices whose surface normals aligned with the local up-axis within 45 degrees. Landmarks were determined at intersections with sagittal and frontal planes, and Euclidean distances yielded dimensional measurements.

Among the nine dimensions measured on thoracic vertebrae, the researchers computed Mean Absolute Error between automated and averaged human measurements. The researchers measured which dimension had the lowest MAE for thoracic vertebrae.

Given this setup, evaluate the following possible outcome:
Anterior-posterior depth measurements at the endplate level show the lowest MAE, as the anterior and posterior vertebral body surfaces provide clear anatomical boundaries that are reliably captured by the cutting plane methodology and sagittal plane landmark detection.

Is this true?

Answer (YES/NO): NO